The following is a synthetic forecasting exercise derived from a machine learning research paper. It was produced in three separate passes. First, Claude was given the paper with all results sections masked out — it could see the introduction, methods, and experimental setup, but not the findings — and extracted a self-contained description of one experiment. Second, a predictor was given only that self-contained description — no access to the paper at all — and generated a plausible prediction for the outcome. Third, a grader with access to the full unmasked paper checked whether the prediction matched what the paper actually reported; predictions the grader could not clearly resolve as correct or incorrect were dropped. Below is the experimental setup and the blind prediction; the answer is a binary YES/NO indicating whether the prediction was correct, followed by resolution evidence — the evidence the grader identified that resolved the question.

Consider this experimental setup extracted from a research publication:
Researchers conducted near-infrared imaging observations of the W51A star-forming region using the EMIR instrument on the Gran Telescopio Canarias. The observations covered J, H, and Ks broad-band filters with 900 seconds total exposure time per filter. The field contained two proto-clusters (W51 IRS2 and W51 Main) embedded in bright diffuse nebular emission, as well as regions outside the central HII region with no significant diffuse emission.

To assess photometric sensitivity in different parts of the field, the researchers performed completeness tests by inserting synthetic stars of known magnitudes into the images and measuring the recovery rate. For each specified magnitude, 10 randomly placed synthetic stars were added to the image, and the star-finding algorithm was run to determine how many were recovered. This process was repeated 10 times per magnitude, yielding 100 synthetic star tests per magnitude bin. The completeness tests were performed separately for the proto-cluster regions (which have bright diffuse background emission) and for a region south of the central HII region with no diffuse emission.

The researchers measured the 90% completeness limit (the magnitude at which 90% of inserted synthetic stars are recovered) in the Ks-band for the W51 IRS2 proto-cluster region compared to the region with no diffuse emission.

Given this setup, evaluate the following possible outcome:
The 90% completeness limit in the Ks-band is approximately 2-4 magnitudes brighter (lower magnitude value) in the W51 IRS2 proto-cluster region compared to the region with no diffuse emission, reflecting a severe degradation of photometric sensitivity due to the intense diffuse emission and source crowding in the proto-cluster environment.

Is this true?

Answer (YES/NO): YES